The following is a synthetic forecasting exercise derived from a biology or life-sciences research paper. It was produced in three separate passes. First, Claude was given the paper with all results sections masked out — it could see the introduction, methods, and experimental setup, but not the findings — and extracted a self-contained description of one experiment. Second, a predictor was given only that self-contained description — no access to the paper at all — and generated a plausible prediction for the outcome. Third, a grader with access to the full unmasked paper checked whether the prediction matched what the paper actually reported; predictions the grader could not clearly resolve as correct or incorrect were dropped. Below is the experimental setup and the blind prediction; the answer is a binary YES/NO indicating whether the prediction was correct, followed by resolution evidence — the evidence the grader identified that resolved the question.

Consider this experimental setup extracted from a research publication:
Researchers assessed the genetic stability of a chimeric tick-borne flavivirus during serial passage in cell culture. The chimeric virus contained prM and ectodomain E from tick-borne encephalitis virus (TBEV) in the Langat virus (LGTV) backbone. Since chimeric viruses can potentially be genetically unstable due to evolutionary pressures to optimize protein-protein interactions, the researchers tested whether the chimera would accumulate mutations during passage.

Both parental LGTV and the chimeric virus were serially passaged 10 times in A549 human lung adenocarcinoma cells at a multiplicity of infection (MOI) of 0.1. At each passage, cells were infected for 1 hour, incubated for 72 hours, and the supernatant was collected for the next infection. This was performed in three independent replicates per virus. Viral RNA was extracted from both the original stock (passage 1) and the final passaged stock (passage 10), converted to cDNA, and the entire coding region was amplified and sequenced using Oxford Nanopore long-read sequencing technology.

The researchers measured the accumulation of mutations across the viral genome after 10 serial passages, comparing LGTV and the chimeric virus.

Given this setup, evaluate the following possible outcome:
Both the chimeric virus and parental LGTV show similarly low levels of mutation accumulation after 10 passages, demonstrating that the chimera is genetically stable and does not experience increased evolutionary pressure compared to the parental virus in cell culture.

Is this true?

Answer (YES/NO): NO